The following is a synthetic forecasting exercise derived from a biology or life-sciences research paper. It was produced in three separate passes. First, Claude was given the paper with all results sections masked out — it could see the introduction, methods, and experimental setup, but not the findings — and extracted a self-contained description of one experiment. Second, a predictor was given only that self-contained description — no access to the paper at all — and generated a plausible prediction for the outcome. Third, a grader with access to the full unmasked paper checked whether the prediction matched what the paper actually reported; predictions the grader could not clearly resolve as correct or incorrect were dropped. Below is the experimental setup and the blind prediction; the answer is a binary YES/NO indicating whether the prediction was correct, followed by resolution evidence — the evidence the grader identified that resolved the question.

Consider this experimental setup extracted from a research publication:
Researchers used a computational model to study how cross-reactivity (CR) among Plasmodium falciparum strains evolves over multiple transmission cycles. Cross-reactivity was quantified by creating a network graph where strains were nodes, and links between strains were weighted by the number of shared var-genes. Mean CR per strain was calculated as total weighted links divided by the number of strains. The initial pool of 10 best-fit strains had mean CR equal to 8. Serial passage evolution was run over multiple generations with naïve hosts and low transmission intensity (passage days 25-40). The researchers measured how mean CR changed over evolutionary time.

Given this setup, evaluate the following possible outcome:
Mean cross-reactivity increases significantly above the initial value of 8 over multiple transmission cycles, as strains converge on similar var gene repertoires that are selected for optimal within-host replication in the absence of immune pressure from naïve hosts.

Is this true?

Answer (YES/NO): NO